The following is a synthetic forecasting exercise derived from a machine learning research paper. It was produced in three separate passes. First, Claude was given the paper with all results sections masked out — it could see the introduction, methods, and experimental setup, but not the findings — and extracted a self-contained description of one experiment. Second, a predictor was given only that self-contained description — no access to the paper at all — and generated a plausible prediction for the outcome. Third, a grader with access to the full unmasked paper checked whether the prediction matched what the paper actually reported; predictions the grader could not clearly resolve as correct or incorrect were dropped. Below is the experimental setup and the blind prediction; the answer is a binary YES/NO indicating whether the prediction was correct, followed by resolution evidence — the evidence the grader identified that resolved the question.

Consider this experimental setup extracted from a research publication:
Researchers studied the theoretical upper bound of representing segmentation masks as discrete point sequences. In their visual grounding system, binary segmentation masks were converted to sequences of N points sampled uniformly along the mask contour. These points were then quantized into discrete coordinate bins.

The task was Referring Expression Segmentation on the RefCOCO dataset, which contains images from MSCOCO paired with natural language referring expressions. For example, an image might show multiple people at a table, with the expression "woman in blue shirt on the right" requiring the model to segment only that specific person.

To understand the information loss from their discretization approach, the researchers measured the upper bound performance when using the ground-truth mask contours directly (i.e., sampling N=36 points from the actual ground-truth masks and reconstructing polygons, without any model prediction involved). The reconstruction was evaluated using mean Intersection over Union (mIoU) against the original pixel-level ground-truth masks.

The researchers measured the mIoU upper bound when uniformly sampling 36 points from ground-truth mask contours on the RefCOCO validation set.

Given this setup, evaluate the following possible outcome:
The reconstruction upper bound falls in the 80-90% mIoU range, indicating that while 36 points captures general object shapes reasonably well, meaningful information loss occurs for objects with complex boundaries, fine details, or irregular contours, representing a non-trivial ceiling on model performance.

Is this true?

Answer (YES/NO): NO